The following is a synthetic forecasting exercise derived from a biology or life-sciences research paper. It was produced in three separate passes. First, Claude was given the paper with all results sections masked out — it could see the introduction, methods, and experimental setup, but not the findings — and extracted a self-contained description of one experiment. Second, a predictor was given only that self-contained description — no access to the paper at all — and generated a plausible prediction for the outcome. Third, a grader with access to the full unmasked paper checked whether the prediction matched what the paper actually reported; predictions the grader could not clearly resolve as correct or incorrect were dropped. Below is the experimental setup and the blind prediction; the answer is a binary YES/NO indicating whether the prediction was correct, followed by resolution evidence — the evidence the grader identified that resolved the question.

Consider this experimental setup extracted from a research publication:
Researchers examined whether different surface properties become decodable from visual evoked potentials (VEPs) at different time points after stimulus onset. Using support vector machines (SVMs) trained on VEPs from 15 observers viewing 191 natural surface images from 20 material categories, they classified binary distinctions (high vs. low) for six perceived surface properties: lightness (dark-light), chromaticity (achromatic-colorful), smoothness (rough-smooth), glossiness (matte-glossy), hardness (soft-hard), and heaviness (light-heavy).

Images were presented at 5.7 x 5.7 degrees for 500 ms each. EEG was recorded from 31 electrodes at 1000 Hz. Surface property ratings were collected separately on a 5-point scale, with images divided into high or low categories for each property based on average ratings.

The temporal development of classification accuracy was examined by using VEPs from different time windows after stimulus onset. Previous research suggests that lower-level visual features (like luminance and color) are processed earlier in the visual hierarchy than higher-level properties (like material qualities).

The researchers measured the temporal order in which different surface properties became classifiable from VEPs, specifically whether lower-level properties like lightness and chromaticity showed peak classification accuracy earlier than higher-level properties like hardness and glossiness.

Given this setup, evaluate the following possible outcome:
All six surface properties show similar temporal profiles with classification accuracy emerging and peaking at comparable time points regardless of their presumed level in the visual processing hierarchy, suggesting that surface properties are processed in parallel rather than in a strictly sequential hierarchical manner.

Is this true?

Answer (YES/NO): NO